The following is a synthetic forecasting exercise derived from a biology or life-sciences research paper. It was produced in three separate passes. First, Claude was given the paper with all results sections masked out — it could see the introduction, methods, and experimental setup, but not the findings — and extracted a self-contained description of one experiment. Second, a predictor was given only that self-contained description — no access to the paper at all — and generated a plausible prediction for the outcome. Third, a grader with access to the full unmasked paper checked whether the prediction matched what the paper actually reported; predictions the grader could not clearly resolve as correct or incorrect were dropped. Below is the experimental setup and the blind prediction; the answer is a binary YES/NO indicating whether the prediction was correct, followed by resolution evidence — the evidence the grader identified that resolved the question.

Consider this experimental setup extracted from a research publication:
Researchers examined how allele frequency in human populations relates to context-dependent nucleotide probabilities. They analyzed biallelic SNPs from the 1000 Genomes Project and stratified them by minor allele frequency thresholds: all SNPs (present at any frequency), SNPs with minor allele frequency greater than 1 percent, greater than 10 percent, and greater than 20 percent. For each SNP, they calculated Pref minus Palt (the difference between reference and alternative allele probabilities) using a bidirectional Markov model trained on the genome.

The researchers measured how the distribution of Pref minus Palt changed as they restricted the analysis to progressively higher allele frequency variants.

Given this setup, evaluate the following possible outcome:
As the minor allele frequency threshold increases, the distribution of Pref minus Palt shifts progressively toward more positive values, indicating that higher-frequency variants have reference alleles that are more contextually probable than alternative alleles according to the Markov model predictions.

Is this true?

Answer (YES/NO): NO